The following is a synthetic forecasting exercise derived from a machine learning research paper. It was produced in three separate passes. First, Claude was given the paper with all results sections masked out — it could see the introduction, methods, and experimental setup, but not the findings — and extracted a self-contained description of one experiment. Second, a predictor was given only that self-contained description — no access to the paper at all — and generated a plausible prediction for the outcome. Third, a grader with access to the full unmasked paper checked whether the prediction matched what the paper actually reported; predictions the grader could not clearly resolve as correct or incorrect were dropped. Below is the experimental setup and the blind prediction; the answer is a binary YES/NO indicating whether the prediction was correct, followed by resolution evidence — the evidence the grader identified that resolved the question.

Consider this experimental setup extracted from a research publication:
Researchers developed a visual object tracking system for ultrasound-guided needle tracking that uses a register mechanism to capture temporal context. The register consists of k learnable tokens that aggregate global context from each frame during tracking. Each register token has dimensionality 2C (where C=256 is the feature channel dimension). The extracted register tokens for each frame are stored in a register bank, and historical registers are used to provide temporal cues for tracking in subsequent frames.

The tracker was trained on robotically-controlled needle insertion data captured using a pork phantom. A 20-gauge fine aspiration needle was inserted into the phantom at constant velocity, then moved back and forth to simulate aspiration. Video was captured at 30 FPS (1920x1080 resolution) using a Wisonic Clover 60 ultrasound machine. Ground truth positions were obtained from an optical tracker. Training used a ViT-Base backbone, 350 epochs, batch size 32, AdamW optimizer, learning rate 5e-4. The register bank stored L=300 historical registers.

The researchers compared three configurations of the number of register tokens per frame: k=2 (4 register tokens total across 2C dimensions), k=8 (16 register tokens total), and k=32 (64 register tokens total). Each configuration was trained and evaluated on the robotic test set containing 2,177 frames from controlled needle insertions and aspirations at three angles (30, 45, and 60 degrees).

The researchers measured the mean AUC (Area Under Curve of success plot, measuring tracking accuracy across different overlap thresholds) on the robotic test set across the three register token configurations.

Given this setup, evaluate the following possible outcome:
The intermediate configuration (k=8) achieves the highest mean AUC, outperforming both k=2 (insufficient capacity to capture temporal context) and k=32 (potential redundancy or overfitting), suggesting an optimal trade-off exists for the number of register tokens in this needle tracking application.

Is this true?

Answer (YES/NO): YES